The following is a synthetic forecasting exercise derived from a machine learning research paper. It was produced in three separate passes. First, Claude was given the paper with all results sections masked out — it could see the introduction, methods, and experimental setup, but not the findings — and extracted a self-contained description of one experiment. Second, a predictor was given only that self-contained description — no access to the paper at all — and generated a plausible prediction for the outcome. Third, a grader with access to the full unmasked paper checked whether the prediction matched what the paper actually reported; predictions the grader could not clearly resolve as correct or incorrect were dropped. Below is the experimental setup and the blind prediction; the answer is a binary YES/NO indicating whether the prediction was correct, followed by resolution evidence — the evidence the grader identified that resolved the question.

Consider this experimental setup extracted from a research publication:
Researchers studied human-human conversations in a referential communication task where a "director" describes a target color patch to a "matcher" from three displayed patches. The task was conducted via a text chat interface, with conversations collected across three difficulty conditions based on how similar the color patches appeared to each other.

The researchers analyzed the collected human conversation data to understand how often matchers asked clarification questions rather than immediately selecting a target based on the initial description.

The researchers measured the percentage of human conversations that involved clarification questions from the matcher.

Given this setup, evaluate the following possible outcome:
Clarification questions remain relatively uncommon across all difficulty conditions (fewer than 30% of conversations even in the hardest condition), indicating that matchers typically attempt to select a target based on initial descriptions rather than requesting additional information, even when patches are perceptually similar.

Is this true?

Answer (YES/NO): YES